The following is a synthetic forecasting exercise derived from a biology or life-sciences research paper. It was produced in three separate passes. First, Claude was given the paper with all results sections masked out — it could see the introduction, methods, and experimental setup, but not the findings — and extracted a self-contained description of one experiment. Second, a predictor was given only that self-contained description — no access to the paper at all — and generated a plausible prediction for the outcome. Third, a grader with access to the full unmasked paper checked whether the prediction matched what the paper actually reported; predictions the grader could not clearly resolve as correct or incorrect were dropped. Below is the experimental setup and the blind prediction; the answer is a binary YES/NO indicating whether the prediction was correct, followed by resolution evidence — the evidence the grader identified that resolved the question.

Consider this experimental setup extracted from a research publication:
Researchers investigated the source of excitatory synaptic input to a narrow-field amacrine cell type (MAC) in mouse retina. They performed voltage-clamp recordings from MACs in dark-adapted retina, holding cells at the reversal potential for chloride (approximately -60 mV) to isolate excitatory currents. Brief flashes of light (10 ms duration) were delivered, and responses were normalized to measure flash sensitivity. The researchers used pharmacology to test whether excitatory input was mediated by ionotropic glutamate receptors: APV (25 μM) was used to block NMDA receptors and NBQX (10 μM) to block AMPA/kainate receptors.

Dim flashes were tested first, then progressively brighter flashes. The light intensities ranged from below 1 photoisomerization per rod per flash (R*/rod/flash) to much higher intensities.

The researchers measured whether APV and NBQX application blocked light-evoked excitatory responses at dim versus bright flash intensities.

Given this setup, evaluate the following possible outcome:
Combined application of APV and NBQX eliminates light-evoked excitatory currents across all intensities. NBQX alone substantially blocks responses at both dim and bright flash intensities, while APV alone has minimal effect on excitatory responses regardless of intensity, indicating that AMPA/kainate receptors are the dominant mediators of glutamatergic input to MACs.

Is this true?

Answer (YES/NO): NO